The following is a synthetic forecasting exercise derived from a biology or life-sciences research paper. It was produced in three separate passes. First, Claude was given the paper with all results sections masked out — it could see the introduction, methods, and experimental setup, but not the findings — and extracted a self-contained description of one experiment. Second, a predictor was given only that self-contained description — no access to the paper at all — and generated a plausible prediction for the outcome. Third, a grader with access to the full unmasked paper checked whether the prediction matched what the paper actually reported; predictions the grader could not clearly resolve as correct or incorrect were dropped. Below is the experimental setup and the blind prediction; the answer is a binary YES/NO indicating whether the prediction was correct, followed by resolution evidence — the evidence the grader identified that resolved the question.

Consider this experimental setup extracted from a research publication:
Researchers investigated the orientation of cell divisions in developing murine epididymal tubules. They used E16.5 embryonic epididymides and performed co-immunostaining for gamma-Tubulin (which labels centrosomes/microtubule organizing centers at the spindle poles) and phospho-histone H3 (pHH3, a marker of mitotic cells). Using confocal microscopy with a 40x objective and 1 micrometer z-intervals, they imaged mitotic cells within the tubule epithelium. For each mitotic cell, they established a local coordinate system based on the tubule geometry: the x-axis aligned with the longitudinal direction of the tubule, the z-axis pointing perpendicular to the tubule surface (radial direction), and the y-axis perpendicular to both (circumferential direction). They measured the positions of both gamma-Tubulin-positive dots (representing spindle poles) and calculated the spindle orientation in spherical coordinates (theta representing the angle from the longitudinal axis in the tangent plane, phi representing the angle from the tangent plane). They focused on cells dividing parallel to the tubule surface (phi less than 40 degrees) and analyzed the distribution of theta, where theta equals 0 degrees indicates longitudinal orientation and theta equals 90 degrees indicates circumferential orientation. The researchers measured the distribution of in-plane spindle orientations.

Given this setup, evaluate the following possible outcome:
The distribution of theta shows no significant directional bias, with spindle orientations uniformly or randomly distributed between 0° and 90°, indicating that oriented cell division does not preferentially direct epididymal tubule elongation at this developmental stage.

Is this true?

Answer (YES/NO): YES